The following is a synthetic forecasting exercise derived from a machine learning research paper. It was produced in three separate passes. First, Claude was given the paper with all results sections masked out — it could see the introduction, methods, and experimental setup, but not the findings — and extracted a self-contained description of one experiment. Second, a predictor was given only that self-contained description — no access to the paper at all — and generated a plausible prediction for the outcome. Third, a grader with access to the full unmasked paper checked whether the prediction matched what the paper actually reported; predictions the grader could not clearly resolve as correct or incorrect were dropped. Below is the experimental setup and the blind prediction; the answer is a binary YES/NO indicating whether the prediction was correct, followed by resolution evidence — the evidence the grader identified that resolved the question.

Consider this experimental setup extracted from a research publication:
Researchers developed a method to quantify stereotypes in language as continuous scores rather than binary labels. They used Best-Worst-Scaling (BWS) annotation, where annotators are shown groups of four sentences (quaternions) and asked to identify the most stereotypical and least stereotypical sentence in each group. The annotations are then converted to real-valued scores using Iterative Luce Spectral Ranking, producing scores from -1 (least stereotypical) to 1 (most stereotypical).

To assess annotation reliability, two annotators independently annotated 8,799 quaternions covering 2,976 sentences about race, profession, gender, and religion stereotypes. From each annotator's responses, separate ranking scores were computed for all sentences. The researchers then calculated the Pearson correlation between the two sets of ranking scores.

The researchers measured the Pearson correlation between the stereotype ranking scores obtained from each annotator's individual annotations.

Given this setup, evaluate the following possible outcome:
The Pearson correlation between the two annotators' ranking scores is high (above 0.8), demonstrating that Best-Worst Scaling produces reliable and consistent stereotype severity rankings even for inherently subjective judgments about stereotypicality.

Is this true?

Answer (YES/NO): YES